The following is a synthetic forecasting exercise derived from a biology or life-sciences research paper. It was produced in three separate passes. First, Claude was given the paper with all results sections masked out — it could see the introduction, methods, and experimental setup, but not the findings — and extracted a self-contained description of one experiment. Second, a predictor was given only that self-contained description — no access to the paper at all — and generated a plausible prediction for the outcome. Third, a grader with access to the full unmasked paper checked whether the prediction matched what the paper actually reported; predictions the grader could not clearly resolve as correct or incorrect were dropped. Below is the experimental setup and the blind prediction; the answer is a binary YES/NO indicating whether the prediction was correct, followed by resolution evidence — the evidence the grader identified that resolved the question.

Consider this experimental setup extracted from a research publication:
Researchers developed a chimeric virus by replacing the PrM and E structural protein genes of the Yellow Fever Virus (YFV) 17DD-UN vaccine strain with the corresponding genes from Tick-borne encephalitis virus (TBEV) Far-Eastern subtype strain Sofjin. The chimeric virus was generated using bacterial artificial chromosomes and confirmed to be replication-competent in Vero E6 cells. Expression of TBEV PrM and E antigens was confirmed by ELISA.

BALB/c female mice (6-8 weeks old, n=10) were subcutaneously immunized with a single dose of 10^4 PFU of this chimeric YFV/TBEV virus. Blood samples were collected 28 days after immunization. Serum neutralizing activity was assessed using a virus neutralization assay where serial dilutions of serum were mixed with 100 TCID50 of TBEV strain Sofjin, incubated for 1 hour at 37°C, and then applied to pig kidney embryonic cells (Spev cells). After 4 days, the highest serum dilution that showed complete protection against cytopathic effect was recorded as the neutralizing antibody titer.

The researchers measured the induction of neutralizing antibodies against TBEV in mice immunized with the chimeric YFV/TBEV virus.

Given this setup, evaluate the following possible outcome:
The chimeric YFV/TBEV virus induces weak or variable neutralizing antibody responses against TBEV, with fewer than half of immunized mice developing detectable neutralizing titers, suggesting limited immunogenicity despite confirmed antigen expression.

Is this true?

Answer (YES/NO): NO